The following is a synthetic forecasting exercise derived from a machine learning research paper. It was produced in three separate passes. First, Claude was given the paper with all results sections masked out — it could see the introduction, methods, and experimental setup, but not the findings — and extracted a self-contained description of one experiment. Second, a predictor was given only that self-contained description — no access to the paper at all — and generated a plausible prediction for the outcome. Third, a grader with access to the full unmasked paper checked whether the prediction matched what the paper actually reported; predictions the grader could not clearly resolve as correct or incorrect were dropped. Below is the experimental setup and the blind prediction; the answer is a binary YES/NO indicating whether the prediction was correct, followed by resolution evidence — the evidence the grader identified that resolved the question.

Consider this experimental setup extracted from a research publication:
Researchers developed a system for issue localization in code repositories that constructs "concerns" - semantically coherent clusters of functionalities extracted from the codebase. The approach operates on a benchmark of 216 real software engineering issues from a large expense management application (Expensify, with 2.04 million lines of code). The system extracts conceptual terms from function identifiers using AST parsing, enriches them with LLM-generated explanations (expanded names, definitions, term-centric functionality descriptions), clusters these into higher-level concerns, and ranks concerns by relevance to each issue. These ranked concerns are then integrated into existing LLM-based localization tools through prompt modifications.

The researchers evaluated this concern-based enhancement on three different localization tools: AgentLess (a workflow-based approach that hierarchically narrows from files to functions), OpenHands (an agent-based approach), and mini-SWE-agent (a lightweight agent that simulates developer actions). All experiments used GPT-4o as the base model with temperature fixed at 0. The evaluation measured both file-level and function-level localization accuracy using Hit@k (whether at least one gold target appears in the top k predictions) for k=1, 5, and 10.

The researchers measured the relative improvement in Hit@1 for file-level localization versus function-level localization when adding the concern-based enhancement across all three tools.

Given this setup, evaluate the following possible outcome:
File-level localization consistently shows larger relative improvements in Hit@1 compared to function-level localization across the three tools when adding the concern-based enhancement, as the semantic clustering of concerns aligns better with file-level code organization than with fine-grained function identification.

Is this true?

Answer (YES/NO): NO